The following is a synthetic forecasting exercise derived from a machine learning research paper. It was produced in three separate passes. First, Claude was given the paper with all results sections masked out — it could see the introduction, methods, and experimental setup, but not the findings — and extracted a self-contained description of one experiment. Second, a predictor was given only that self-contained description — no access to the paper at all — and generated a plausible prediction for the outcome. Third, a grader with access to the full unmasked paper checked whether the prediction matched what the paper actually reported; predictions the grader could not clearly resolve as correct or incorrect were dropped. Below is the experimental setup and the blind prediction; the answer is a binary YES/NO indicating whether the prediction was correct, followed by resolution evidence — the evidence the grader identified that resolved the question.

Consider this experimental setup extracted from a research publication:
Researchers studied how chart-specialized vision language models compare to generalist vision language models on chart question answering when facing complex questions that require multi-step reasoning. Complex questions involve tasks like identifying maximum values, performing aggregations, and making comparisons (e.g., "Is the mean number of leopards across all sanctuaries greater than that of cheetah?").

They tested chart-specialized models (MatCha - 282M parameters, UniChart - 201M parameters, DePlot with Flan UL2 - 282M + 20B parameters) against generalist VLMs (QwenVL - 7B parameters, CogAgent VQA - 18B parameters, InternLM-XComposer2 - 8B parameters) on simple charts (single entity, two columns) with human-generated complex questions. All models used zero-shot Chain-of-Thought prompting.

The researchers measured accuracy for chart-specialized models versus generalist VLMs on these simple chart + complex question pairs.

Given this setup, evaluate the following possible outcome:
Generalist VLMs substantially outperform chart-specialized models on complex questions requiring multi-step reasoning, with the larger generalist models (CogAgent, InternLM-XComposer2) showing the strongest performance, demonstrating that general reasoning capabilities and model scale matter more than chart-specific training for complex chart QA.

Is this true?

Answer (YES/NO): YES